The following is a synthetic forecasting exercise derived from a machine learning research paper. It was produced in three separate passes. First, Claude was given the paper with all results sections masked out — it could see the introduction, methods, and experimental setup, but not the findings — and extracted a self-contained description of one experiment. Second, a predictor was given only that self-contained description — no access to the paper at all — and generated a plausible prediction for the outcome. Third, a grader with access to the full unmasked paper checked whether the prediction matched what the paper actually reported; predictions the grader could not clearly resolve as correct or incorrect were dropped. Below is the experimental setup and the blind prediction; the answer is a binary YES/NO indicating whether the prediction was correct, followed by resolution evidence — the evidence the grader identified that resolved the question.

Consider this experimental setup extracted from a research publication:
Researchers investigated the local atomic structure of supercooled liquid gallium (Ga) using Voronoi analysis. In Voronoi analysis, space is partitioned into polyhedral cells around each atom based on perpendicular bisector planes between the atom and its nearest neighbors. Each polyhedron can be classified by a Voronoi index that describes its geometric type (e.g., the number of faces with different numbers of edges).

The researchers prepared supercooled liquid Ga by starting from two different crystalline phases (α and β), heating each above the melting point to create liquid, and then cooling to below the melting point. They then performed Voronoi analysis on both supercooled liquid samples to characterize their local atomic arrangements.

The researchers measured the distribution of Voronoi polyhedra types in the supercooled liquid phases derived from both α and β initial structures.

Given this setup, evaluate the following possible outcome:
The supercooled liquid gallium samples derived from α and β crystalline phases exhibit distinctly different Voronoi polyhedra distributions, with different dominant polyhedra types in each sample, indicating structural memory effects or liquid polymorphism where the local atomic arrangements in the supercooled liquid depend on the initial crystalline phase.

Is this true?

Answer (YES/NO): NO